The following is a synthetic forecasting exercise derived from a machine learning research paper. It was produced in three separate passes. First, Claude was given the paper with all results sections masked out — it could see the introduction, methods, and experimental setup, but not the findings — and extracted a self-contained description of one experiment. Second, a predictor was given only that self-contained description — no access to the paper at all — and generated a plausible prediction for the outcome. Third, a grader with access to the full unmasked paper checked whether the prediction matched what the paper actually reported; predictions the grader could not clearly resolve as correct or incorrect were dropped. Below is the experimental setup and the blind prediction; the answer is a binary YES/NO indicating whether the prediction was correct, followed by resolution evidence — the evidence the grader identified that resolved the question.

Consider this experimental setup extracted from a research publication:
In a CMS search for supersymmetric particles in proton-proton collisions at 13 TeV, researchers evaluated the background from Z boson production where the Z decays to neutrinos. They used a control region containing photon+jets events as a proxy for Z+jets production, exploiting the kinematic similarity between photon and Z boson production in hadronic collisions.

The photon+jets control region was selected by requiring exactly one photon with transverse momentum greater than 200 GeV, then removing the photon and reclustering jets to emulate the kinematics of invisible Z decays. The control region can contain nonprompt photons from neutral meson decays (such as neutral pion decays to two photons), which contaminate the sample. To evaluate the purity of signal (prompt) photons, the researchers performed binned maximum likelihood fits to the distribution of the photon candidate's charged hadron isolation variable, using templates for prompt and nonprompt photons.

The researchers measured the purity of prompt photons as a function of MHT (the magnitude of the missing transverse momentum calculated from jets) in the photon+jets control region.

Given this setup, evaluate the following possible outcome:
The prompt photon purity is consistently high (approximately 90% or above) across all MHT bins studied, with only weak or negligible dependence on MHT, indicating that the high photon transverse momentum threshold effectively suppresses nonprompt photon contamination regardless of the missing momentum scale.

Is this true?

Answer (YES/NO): YES